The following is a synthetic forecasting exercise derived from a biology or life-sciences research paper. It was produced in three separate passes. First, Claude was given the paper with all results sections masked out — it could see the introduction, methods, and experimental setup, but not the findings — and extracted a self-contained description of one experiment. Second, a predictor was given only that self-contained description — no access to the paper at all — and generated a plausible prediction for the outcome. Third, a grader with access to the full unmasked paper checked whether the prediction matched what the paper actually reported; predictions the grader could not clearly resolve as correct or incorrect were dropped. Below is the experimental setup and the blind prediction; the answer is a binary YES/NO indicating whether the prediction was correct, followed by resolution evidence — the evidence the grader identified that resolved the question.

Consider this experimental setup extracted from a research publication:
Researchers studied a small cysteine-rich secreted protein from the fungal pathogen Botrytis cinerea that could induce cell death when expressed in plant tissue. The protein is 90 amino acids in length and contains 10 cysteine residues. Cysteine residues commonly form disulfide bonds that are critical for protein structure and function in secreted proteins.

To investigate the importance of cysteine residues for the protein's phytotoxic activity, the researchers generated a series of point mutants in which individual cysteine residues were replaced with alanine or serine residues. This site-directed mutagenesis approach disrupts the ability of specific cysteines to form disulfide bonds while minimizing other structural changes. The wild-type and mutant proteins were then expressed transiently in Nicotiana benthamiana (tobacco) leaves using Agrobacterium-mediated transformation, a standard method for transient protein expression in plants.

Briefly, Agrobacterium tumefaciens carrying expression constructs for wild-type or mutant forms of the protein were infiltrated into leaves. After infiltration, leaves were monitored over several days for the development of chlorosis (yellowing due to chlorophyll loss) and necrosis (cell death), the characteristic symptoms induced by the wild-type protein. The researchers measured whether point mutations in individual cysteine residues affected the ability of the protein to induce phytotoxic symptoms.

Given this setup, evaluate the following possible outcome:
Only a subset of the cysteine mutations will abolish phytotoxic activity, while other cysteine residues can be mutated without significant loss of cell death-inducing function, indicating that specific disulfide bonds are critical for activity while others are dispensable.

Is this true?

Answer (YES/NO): YES